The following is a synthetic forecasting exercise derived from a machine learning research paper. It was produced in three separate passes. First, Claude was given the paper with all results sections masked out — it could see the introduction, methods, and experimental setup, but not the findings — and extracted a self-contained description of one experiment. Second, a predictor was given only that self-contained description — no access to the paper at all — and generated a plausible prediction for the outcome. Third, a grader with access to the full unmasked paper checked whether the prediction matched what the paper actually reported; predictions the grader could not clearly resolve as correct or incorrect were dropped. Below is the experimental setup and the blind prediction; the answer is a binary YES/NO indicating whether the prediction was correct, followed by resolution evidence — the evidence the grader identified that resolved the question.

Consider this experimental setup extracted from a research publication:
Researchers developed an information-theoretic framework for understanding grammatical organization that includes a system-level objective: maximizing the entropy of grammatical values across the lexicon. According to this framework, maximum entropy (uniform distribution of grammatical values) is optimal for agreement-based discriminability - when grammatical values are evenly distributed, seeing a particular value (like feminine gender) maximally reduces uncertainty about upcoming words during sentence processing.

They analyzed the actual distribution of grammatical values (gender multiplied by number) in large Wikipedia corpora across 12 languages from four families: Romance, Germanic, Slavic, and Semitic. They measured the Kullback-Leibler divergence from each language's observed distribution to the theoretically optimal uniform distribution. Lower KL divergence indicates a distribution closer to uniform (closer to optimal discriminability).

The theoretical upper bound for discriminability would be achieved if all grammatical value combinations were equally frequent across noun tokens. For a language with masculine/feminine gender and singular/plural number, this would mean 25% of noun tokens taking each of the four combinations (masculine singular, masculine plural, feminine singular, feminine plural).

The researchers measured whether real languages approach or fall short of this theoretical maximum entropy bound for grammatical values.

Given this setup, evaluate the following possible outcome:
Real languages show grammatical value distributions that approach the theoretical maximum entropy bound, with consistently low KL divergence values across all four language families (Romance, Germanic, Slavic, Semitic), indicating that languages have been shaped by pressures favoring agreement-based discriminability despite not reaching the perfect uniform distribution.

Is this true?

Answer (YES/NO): NO